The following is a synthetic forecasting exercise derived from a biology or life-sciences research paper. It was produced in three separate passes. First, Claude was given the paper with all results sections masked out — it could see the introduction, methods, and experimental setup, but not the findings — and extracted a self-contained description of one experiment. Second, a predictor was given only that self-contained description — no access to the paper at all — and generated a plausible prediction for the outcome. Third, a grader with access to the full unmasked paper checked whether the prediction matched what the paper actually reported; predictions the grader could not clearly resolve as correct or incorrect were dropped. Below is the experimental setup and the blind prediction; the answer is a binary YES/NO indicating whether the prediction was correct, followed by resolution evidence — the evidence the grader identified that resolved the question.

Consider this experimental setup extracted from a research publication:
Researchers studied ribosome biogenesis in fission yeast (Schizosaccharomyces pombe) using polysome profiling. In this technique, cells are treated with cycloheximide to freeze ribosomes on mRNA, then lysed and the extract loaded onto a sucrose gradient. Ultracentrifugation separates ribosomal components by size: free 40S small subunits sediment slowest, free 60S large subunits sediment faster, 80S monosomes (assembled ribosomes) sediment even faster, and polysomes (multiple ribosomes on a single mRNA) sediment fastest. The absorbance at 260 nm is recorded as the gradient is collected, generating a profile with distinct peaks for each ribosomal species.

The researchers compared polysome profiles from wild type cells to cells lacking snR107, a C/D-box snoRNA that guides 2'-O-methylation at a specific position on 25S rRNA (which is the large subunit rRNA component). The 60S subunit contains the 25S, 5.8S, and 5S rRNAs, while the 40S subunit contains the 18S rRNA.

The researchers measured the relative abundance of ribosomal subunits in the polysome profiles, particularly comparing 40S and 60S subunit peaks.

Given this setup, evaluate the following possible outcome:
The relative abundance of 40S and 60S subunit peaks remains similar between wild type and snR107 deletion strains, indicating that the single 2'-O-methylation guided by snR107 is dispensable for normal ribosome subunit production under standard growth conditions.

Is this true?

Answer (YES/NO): NO